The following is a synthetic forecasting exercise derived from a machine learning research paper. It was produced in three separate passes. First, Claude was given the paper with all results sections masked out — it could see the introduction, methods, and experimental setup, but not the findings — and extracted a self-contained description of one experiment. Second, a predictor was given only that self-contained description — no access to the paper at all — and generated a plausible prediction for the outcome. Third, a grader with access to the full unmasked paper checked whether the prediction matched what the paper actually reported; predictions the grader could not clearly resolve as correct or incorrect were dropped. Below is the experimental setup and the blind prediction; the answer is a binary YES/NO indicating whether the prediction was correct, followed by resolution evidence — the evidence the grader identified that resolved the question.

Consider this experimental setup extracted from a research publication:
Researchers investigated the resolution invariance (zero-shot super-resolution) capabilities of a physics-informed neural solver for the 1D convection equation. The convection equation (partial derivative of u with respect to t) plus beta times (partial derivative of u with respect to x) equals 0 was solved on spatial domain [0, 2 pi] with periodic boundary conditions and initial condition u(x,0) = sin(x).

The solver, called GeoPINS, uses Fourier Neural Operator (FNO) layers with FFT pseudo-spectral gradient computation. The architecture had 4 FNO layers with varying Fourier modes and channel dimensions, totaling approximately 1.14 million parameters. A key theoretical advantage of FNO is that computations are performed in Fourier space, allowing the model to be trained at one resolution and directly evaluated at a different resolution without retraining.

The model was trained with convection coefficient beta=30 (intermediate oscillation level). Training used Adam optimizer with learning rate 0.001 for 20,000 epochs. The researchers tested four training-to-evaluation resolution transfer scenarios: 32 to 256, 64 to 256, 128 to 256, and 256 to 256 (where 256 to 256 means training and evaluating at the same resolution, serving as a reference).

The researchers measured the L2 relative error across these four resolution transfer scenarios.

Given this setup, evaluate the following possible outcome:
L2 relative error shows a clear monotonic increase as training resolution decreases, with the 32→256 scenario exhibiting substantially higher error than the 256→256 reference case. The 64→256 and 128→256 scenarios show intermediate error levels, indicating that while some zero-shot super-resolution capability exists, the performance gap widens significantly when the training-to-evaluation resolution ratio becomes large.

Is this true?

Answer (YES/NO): NO